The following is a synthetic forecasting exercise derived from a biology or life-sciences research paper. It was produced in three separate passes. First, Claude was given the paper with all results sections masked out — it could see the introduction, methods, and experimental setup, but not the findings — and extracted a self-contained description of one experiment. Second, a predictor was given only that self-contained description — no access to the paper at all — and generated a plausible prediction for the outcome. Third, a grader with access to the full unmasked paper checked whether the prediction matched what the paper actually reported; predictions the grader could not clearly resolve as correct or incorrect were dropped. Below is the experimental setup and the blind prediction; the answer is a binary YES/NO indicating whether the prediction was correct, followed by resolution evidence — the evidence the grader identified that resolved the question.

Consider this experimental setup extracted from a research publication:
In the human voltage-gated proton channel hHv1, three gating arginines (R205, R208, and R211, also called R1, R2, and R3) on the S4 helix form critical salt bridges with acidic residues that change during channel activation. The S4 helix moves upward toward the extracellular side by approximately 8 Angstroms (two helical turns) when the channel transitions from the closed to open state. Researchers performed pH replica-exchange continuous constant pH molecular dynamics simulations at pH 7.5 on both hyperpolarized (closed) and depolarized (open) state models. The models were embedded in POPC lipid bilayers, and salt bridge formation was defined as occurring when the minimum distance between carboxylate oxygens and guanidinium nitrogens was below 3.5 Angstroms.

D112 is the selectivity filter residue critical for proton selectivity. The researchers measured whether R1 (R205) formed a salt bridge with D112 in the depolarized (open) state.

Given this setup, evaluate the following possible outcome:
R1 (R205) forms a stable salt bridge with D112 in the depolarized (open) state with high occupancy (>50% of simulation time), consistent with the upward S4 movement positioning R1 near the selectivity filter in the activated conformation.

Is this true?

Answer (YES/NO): NO